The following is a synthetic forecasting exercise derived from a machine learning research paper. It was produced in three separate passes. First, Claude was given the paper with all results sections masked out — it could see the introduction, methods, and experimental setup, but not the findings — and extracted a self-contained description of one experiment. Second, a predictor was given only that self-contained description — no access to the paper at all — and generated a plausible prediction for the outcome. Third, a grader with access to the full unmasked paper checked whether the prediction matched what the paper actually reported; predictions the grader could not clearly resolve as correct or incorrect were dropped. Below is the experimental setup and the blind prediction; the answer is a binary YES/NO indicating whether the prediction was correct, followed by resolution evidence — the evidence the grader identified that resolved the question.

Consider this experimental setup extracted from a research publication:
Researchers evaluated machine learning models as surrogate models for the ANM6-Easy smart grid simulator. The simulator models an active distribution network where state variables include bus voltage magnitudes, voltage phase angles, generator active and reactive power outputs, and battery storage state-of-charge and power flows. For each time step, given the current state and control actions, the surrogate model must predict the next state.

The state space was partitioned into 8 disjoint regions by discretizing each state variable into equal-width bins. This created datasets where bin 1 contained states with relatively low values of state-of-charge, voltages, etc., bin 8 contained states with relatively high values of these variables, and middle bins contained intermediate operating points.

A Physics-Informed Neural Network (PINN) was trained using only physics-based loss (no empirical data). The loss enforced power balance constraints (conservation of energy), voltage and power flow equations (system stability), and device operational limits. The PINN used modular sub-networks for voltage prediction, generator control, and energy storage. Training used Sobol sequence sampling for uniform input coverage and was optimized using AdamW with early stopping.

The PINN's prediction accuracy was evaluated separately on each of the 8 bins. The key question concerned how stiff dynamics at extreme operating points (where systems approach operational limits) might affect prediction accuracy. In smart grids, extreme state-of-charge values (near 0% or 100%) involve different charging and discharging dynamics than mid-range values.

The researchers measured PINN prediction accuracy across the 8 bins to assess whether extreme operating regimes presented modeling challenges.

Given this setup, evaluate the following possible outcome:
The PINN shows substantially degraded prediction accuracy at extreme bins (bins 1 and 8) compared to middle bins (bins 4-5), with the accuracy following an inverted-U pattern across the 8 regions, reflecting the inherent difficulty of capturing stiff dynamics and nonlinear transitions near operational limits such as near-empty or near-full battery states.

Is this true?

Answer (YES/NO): NO